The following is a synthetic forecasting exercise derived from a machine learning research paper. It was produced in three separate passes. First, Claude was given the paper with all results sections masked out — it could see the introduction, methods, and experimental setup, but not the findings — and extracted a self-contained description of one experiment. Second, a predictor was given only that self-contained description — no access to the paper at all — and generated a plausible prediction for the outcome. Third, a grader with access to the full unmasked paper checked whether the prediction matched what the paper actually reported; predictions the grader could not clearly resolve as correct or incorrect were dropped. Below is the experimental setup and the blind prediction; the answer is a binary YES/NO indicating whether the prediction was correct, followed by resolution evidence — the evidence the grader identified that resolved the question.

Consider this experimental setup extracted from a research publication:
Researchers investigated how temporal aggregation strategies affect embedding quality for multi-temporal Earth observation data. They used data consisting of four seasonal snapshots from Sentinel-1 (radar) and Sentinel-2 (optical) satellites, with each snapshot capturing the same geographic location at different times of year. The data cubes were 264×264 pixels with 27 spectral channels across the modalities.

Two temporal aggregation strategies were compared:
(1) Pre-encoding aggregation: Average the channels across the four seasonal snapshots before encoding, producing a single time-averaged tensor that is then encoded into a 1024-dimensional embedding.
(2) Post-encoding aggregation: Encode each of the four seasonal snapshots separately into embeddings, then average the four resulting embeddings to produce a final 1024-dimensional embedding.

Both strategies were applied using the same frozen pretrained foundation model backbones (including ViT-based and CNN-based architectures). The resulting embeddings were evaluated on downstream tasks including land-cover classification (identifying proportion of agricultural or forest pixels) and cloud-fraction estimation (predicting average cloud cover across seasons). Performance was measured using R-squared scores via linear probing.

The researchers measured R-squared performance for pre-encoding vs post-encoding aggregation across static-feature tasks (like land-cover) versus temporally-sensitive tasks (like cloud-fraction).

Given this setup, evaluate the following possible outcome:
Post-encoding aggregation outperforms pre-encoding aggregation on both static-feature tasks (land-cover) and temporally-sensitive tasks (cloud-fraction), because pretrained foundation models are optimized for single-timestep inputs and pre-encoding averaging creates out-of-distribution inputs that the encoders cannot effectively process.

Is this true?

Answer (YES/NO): YES